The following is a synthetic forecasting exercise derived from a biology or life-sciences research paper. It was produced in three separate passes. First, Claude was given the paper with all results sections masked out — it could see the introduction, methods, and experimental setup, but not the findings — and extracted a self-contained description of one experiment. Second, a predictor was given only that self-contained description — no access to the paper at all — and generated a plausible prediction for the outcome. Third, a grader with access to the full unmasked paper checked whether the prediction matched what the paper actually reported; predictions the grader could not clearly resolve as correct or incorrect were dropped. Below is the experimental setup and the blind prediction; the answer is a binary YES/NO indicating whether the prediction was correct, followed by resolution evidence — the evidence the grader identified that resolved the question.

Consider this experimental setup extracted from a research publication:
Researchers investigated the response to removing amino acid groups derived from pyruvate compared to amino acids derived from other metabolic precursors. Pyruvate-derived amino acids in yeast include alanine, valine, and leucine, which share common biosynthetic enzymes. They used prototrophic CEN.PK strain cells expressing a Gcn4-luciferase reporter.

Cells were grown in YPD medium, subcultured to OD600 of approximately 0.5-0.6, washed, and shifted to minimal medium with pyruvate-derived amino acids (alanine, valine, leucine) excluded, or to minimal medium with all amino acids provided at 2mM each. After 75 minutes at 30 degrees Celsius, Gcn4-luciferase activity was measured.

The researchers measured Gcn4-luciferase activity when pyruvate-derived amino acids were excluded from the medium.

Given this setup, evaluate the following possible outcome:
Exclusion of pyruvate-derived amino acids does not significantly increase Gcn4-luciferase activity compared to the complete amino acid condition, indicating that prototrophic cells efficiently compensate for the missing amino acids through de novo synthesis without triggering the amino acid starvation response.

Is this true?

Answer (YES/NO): NO